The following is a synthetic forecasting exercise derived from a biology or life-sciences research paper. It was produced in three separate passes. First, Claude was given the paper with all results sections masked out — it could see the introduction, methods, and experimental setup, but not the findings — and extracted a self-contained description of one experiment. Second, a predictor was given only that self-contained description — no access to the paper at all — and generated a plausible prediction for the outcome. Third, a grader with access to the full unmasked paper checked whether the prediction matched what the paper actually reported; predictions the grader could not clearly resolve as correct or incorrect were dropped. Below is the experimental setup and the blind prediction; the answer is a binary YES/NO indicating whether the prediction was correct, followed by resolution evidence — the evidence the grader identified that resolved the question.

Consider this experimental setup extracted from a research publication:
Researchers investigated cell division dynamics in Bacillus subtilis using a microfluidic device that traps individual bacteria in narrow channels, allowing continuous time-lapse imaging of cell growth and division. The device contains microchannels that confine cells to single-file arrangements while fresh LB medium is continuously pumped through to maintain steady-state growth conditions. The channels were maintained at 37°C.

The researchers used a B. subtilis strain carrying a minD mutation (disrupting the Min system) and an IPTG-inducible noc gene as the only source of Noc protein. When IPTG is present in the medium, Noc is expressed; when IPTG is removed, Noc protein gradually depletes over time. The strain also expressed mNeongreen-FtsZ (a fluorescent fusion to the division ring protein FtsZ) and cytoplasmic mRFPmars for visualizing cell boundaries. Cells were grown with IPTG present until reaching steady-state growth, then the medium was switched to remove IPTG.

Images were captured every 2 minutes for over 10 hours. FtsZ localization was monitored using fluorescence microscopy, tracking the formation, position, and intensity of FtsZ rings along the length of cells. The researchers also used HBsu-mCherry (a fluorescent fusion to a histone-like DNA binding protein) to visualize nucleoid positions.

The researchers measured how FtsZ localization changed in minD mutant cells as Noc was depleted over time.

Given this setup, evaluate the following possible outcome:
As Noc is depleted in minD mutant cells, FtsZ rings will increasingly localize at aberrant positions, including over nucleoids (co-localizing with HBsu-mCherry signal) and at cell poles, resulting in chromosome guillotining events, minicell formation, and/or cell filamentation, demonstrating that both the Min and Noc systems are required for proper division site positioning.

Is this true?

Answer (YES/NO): NO